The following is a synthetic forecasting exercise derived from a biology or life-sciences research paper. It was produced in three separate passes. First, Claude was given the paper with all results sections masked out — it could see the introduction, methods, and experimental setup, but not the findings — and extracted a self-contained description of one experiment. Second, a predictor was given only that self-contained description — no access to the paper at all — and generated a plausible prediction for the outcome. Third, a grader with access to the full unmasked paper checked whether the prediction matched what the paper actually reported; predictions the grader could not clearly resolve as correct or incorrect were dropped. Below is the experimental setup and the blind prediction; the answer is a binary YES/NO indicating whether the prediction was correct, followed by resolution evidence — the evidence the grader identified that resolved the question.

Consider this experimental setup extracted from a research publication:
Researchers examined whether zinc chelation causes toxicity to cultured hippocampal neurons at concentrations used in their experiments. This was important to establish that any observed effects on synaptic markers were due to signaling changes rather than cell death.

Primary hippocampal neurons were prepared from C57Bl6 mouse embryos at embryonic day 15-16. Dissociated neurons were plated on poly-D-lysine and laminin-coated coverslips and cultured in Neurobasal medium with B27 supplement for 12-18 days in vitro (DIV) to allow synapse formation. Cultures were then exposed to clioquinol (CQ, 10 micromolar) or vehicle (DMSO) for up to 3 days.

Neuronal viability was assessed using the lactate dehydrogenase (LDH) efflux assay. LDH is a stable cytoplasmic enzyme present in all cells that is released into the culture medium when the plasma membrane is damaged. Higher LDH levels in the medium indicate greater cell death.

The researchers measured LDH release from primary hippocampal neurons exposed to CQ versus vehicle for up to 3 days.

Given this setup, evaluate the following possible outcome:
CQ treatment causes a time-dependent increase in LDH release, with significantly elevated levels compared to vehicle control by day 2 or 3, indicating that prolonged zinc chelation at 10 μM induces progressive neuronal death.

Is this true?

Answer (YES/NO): NO